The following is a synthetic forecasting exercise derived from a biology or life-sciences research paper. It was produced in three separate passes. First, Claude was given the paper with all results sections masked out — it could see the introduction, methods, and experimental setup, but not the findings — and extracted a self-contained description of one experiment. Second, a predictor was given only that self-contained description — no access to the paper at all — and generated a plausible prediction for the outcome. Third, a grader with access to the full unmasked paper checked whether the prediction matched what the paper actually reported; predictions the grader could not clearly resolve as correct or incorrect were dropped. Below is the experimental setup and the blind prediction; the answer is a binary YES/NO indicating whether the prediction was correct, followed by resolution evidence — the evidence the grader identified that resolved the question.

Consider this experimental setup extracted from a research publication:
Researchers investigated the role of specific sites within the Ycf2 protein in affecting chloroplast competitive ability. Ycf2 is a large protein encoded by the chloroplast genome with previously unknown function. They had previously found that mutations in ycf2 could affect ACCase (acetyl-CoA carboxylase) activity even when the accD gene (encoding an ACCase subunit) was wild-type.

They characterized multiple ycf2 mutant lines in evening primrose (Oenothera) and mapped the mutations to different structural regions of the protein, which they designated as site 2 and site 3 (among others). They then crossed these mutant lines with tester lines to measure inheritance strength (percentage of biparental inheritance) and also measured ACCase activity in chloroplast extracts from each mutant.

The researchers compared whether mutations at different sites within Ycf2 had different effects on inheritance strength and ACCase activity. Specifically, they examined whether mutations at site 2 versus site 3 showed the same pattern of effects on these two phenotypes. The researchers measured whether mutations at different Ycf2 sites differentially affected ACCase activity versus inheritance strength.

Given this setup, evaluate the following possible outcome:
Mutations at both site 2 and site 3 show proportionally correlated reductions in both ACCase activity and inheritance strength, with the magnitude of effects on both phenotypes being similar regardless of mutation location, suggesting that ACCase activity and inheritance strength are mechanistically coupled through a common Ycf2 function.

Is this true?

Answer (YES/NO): NO